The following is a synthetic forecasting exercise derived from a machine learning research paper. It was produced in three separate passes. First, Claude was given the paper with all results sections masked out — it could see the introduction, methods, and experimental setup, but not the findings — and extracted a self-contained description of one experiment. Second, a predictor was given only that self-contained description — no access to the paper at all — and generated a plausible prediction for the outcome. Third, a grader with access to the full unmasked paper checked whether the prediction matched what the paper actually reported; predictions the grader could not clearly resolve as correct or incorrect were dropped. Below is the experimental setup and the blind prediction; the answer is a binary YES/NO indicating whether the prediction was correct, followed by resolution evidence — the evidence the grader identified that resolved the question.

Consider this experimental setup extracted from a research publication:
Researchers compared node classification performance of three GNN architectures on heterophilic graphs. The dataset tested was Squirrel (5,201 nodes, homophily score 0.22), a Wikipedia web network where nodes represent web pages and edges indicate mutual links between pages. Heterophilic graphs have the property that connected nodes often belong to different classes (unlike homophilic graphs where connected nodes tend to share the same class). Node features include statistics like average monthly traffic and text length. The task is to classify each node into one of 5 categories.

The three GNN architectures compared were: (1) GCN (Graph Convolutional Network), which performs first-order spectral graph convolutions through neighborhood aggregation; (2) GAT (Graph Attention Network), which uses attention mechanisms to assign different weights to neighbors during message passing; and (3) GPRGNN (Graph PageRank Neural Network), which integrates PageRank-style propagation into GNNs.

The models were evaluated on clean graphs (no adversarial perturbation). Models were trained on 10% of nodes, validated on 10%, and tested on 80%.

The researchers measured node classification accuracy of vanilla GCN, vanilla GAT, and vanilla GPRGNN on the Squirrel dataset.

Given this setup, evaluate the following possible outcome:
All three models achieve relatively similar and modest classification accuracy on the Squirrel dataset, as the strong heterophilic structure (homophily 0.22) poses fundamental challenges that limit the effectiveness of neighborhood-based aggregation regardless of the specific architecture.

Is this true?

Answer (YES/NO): NO